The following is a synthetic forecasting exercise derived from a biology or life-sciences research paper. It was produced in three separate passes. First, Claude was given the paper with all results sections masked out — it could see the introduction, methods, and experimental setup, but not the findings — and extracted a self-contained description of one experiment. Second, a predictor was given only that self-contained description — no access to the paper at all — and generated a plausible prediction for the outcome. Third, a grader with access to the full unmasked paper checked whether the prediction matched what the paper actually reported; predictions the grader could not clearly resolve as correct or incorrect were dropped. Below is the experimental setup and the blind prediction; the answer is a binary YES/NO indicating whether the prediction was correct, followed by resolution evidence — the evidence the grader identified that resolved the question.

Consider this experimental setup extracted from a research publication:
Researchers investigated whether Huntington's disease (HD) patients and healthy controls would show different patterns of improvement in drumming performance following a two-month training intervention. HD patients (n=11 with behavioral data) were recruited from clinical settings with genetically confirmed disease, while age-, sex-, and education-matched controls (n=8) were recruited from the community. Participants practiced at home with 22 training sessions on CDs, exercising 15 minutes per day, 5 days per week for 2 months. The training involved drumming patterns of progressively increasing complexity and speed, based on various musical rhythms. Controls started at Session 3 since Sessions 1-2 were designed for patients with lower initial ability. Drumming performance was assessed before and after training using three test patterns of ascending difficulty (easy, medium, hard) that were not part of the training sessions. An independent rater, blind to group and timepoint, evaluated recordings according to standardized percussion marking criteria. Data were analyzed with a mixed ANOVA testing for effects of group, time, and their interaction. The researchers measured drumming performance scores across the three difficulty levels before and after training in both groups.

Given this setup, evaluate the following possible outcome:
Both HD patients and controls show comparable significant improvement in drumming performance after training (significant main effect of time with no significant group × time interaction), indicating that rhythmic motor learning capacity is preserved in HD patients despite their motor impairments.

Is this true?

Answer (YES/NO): NO